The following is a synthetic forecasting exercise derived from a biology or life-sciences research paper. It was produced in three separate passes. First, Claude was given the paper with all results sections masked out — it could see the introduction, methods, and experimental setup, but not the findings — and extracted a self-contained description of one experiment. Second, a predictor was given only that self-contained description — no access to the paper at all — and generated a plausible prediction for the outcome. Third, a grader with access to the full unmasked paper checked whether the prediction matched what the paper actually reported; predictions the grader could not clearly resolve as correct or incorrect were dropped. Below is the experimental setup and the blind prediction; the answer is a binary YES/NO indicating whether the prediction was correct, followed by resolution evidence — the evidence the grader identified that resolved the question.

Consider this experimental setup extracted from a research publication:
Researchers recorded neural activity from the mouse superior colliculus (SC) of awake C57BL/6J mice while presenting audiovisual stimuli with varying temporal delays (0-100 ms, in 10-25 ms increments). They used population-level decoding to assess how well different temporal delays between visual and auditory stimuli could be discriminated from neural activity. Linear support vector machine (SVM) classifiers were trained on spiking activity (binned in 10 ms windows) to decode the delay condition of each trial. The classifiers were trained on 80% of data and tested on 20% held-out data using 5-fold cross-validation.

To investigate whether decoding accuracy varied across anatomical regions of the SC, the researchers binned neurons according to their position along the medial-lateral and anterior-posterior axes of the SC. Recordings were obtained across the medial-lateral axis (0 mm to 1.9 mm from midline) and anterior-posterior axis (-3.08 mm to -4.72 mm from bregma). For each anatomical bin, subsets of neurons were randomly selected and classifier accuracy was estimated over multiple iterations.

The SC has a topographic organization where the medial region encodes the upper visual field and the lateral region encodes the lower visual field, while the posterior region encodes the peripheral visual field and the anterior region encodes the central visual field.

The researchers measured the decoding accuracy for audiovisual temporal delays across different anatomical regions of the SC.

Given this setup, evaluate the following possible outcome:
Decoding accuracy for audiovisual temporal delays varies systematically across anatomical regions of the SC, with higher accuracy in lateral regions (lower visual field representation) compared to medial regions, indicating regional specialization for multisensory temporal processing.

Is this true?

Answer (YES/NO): NO